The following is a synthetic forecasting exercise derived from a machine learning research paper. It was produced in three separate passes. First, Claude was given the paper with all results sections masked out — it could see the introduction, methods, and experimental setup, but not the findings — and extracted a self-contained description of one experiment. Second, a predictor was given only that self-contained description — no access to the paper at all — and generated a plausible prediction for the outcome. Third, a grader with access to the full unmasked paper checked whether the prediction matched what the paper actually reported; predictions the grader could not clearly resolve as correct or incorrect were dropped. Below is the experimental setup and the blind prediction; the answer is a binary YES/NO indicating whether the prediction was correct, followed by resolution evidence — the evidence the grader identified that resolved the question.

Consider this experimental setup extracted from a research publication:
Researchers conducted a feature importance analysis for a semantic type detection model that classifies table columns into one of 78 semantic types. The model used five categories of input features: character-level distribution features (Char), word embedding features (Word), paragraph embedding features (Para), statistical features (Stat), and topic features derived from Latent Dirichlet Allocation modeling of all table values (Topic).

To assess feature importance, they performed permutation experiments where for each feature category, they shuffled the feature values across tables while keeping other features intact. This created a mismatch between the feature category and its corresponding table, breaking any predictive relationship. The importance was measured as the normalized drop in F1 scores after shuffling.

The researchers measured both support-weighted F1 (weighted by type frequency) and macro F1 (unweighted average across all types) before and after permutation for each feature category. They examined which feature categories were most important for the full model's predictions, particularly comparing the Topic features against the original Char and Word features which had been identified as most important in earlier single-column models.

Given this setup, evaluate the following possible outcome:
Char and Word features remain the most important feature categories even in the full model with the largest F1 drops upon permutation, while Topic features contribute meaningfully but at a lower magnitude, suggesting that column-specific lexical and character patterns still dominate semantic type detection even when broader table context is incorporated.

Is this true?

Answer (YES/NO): NO